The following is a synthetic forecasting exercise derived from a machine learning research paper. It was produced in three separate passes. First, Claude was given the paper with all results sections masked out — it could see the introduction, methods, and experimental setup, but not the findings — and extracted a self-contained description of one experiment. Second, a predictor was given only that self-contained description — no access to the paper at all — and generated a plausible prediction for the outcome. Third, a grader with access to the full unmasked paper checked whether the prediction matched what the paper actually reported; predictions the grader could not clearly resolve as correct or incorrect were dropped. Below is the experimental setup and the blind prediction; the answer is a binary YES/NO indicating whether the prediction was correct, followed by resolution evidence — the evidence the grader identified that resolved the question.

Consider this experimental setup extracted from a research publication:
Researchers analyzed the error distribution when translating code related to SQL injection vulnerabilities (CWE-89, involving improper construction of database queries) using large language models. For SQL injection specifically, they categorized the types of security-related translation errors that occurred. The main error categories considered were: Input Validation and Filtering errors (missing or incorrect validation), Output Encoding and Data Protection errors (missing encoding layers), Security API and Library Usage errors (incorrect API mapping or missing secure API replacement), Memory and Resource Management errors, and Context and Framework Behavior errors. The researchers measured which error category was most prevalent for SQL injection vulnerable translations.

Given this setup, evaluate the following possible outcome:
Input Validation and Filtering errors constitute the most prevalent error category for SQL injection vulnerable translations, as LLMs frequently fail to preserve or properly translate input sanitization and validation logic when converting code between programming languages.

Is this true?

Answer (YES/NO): NO